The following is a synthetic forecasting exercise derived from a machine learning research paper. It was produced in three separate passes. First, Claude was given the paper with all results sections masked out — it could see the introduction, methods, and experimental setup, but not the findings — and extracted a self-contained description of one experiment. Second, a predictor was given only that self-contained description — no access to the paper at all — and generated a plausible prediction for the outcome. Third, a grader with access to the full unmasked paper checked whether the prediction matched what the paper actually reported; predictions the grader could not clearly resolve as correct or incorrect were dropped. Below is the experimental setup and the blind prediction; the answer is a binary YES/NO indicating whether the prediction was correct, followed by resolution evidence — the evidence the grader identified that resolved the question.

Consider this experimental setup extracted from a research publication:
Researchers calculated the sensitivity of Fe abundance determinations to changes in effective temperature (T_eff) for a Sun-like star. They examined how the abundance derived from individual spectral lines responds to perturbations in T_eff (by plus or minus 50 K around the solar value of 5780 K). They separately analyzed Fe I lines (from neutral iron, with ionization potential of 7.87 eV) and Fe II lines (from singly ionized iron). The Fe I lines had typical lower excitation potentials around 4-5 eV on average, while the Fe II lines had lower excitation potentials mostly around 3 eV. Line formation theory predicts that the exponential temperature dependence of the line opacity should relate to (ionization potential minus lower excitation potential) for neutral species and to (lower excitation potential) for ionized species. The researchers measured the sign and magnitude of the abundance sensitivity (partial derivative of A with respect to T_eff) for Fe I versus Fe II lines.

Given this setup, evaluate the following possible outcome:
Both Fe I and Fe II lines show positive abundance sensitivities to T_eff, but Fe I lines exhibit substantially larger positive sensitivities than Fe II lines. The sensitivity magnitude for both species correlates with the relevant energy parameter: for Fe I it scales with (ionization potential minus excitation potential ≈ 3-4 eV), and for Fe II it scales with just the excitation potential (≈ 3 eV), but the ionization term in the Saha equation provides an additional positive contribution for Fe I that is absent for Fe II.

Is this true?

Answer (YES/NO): NO